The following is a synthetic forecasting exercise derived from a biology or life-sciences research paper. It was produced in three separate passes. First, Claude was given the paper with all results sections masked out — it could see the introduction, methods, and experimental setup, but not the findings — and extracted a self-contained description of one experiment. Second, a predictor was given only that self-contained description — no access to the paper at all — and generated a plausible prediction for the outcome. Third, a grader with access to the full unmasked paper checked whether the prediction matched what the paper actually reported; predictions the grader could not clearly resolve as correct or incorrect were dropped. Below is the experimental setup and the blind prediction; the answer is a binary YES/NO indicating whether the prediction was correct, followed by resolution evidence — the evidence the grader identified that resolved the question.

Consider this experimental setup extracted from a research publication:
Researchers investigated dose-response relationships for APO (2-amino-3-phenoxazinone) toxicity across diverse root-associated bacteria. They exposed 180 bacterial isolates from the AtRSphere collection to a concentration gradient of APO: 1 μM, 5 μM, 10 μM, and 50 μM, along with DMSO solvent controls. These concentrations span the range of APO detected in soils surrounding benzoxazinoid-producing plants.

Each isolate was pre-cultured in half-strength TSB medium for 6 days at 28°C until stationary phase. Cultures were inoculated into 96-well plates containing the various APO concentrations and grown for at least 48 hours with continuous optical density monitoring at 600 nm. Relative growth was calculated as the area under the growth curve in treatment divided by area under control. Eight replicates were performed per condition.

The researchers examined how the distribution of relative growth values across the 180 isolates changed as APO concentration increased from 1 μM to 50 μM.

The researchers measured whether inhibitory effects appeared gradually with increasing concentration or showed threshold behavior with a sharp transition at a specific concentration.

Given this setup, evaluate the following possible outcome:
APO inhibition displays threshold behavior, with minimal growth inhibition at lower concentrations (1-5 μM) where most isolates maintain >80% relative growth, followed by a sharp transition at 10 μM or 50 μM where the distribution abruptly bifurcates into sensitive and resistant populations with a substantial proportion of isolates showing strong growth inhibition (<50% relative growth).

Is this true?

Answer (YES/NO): NO